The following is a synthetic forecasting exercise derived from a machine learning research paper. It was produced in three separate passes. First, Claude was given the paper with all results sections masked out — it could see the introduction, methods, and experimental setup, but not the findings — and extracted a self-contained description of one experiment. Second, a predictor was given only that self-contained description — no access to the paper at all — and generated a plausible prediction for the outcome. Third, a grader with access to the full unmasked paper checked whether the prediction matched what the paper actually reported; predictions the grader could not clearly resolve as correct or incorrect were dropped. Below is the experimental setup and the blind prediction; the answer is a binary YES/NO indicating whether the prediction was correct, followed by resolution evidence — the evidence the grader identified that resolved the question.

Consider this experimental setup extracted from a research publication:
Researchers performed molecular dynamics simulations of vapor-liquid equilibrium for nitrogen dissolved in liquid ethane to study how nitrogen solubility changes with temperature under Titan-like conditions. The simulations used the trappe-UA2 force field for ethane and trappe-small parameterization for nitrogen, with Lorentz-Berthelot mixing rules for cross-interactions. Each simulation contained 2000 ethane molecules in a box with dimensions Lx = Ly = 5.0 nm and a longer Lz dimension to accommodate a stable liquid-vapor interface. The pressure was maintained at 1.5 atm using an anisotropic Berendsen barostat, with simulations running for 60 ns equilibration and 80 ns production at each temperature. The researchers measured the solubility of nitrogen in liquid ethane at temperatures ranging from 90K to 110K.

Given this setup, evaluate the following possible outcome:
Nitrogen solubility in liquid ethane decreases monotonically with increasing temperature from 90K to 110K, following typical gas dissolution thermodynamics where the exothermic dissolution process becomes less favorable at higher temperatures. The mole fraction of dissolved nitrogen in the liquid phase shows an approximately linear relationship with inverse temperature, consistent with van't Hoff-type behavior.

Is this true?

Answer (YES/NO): NO